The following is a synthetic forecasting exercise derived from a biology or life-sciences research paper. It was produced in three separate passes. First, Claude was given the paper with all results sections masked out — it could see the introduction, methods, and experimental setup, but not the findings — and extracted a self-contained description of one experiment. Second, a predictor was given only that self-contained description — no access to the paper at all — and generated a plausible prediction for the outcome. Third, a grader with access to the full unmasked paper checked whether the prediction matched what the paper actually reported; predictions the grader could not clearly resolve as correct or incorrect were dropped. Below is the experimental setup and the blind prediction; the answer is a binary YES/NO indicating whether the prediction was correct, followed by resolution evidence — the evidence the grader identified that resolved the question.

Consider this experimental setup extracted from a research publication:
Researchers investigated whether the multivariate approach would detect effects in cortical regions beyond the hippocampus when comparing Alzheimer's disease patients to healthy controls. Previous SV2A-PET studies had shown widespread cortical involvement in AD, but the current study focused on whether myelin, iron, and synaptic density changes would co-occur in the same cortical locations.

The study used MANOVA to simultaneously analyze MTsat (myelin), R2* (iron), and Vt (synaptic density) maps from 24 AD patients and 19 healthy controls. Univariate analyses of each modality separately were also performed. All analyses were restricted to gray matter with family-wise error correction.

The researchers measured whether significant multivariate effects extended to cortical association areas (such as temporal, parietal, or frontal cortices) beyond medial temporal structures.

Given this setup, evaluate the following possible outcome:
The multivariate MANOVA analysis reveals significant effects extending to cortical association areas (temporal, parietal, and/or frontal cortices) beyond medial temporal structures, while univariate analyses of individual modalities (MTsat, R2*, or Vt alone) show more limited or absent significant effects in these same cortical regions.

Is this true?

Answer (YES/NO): YES